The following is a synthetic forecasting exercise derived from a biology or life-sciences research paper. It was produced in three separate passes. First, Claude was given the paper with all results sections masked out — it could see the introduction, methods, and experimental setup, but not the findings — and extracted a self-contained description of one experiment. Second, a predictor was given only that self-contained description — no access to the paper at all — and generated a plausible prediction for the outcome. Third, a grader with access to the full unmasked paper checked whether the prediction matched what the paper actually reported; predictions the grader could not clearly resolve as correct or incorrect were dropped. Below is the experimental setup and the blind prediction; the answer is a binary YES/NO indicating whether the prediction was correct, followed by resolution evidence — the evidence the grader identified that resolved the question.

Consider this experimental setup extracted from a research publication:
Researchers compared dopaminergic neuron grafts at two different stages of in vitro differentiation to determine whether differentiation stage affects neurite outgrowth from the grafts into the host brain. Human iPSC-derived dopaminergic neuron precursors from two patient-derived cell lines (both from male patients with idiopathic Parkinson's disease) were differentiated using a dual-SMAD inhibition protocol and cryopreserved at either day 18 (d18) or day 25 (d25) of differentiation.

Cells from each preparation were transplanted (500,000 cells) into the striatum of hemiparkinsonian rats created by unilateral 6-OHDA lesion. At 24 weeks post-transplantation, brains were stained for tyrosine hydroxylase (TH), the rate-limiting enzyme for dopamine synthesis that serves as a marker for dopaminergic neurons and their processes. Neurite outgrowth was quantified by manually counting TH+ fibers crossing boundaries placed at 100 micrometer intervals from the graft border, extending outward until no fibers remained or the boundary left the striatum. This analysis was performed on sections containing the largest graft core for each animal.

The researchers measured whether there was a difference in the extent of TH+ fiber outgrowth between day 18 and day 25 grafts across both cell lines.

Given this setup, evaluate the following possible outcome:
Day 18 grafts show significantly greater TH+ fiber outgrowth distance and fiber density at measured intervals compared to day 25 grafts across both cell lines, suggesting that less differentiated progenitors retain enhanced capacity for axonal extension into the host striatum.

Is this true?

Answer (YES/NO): YES